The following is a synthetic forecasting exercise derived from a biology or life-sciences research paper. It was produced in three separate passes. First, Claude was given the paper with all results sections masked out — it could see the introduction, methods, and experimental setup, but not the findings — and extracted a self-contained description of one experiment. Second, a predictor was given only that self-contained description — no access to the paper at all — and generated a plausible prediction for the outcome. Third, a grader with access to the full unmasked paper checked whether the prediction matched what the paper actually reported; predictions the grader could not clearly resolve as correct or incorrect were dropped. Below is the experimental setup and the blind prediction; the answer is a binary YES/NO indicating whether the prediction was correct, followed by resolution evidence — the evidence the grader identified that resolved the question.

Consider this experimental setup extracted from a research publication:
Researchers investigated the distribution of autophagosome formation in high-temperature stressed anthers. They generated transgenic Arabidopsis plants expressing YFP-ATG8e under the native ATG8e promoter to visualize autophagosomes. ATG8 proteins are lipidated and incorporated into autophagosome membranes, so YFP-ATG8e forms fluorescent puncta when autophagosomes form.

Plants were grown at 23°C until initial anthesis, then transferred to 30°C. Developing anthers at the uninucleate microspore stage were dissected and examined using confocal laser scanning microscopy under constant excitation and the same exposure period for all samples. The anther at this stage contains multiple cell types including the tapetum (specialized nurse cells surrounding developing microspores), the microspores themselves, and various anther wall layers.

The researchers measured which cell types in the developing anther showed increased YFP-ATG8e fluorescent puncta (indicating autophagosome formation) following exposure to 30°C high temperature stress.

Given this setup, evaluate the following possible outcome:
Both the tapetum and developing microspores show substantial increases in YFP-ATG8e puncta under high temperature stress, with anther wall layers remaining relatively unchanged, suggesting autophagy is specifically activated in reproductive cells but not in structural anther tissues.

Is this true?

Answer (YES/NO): NO